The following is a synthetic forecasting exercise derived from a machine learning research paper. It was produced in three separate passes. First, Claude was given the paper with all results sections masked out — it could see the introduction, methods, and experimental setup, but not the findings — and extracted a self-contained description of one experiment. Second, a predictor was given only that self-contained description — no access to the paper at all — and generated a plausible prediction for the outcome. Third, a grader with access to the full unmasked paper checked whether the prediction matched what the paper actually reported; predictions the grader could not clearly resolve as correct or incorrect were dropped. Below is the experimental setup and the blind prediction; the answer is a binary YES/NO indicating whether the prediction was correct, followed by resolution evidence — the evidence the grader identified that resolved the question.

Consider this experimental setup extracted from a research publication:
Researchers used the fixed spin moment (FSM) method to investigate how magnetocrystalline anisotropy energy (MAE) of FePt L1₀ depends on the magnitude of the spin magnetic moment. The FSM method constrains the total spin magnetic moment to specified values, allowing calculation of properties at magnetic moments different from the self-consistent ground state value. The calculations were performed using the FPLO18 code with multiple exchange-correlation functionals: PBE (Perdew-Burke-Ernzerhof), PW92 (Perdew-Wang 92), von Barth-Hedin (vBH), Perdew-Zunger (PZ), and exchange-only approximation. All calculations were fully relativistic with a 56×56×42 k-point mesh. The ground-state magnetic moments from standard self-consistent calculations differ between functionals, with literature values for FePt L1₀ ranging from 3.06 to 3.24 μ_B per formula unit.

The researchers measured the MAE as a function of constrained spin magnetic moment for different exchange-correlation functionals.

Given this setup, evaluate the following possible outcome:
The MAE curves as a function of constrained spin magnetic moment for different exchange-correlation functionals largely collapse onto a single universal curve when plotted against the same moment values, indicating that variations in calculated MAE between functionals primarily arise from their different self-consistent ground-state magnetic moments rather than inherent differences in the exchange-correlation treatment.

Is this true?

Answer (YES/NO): YES